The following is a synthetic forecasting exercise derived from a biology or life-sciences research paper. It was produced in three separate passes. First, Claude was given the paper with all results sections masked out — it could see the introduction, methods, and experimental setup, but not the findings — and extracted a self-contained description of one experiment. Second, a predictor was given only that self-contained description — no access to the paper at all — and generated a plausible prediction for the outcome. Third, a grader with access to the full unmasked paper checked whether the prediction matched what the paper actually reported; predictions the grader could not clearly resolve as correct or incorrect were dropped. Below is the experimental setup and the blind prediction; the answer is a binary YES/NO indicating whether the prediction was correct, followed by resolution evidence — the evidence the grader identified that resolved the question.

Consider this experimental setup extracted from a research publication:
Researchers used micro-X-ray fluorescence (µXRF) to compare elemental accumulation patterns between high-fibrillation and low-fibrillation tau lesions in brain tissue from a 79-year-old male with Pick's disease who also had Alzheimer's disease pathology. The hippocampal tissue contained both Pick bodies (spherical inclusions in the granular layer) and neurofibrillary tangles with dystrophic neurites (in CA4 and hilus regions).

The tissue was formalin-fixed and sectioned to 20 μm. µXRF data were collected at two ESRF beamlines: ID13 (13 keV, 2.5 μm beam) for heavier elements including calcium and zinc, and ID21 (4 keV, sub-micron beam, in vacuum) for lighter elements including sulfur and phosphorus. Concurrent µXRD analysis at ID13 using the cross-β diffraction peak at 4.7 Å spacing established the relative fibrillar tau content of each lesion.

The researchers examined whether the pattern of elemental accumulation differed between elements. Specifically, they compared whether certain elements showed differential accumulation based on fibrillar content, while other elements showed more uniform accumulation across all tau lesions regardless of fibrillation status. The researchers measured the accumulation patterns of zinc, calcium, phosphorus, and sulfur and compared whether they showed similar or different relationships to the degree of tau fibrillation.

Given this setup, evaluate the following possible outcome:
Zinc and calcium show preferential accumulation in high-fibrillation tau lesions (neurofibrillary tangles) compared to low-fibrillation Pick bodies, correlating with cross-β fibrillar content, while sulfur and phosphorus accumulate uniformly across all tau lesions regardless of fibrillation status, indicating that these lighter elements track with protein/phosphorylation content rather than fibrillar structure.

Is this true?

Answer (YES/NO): NO